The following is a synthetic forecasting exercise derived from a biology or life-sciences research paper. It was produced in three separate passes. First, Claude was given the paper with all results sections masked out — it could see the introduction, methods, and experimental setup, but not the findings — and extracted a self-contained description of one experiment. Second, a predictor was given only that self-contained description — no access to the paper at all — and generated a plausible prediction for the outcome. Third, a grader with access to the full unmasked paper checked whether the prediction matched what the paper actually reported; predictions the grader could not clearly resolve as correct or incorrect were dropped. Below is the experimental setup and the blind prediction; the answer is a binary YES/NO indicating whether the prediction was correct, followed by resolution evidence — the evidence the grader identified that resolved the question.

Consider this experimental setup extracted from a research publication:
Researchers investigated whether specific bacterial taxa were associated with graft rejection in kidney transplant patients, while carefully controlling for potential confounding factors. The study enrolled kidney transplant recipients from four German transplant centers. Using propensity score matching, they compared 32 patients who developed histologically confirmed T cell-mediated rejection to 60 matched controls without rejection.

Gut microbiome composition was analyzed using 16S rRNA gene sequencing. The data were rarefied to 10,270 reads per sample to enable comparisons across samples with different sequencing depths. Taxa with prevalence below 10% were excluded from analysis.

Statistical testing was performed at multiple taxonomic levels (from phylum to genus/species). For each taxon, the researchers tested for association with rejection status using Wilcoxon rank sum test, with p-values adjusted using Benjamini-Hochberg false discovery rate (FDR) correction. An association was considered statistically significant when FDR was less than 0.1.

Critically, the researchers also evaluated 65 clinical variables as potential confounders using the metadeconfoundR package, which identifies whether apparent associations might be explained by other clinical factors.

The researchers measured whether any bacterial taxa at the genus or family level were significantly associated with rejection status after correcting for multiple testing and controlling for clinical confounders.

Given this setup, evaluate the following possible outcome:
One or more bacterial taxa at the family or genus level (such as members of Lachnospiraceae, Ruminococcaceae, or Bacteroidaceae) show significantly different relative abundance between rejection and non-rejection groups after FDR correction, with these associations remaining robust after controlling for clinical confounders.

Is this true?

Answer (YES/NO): YES